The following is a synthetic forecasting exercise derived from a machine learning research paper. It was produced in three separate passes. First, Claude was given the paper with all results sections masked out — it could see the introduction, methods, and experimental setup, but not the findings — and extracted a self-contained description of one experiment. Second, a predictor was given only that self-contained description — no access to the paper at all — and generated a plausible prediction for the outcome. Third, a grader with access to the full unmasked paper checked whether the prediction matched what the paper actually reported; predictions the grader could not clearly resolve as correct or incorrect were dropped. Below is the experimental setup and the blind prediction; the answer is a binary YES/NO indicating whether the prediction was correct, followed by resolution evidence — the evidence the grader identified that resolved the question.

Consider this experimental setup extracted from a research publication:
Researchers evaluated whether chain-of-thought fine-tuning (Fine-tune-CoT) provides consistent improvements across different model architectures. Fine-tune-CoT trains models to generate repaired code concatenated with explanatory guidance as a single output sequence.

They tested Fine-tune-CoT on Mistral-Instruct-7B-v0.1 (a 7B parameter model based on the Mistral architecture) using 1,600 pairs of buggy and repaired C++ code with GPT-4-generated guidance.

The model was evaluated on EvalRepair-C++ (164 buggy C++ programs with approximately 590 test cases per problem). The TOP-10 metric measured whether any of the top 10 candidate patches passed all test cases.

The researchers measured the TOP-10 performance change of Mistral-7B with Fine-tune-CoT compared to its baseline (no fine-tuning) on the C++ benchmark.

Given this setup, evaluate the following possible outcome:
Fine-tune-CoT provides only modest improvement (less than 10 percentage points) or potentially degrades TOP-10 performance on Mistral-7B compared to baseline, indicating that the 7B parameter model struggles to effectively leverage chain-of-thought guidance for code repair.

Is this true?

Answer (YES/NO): YES